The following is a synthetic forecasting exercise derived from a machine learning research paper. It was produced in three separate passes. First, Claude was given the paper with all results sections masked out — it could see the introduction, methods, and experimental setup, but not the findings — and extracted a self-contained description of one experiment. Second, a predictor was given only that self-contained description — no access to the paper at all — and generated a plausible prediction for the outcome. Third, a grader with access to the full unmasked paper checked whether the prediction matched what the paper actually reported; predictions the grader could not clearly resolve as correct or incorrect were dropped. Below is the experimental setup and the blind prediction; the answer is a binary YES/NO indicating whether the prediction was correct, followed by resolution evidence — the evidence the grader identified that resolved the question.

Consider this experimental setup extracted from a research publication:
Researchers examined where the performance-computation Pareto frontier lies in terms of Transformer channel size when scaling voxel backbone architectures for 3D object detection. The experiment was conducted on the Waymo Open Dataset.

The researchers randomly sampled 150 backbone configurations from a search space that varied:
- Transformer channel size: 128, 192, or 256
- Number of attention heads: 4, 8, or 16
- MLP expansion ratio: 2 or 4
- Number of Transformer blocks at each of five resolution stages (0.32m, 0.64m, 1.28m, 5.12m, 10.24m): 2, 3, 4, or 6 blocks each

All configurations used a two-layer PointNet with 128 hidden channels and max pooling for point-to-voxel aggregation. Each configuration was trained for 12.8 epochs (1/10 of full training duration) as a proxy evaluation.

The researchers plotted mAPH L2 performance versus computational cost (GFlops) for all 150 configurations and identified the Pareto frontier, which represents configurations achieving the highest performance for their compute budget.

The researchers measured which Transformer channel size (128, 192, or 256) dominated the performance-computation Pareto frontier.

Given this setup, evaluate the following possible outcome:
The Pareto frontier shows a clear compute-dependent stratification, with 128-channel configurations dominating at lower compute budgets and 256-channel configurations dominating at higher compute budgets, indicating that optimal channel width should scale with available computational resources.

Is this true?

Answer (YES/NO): NO